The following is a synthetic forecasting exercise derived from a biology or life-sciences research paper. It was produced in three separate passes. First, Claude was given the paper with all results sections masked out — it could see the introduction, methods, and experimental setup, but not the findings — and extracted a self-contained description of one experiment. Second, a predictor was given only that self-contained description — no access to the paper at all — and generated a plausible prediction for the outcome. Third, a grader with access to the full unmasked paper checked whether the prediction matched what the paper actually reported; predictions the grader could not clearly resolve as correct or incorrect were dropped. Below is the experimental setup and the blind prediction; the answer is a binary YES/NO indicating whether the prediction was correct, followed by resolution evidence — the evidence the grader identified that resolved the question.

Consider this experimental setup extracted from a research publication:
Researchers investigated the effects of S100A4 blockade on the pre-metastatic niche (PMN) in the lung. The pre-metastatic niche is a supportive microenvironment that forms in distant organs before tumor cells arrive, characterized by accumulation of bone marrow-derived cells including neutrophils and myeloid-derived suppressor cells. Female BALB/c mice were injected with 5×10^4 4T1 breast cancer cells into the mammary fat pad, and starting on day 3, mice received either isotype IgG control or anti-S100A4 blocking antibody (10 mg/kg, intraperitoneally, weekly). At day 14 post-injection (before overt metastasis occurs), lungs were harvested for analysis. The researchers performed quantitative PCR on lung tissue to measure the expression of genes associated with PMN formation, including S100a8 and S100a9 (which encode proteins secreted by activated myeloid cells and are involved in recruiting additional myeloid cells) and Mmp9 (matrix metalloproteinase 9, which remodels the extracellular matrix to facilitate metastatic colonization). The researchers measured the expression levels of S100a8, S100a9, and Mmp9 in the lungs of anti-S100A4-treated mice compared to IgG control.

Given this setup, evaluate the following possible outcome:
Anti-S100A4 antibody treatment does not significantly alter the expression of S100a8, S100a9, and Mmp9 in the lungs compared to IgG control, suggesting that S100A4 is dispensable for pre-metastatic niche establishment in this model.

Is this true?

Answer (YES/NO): NO